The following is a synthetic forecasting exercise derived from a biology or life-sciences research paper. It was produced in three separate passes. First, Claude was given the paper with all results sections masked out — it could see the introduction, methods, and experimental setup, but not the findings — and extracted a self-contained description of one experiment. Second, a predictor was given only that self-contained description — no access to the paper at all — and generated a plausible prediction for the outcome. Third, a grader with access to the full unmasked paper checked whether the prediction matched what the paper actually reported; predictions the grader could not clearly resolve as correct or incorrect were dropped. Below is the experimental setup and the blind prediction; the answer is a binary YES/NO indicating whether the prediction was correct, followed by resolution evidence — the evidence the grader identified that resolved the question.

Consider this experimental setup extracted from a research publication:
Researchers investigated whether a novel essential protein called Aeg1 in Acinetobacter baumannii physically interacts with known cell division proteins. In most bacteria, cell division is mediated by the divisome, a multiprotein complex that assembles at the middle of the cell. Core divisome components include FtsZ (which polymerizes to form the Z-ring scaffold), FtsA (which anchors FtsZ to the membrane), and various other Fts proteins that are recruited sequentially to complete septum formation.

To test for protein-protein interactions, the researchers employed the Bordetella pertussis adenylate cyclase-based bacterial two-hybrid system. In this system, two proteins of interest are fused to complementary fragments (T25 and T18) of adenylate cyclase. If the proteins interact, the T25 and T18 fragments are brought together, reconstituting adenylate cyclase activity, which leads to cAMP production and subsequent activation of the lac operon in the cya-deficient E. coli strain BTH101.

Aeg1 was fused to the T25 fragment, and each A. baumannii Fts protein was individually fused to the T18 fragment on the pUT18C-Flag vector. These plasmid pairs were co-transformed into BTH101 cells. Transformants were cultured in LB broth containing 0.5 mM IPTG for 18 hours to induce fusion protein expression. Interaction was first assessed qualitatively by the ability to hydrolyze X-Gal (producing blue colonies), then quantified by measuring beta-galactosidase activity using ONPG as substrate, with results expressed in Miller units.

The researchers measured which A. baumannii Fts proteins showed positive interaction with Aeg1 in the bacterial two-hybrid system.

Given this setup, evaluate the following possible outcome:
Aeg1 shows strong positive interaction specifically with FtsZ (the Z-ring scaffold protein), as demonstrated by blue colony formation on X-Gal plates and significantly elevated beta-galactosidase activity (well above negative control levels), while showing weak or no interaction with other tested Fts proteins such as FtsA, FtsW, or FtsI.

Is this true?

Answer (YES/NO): NO